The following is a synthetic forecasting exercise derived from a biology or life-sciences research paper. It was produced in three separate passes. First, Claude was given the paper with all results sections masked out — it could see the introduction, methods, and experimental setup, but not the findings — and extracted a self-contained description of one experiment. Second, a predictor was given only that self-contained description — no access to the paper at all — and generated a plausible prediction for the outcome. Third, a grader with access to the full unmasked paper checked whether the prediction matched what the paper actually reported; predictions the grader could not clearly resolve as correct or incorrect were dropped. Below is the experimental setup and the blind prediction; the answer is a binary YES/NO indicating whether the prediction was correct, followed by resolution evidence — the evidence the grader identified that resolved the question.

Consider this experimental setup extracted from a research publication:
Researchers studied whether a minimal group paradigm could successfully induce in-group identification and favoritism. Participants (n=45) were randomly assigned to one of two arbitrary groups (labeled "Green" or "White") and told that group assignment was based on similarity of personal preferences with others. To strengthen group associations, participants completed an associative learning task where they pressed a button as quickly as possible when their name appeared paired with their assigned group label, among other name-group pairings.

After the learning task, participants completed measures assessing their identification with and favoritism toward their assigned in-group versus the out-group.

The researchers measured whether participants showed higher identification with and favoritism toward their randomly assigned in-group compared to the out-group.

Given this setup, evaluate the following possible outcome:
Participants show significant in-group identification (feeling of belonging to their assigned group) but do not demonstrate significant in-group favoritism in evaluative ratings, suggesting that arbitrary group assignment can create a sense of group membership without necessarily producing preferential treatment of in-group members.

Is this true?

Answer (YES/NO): NO